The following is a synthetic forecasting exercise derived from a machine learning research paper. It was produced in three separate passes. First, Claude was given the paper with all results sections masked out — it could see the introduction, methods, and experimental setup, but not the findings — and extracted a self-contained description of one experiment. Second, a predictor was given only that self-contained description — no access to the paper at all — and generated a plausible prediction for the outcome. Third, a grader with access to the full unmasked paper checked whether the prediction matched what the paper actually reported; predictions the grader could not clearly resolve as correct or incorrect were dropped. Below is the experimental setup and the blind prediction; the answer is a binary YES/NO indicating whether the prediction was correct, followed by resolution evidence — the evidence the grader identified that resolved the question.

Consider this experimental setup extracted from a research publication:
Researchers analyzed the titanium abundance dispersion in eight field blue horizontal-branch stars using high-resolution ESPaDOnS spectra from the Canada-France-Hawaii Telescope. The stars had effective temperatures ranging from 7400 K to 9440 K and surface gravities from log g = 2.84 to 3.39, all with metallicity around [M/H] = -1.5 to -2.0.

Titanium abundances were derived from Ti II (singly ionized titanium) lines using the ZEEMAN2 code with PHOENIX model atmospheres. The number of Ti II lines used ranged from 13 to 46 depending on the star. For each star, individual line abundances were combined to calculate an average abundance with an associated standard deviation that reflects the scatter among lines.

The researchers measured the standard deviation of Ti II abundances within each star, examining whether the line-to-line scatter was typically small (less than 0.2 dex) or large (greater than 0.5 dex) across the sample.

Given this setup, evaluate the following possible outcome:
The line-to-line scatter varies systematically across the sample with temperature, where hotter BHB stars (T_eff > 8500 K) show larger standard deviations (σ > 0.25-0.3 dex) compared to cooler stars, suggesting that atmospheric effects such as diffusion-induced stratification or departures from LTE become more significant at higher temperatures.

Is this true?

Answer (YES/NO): NO